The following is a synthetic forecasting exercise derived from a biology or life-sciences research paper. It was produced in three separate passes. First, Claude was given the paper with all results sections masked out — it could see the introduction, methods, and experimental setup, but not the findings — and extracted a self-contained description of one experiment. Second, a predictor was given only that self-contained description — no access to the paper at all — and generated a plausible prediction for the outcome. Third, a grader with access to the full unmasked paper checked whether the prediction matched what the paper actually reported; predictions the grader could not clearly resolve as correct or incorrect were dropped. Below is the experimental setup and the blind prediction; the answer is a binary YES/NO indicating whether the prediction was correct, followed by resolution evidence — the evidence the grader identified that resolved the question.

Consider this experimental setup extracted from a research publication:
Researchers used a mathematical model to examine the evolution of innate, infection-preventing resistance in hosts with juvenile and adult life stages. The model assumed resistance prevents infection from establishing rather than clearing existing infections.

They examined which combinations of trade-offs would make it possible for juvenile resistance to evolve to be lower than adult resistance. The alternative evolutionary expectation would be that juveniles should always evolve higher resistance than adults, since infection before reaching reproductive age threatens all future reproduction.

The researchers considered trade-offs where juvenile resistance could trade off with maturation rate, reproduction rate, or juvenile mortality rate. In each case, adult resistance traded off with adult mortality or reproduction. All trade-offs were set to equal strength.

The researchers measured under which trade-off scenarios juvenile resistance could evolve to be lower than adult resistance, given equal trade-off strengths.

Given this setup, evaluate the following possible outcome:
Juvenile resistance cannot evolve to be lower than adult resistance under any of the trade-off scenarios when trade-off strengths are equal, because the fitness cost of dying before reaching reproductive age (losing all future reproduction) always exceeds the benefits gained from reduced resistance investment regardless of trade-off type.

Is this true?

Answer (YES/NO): NO